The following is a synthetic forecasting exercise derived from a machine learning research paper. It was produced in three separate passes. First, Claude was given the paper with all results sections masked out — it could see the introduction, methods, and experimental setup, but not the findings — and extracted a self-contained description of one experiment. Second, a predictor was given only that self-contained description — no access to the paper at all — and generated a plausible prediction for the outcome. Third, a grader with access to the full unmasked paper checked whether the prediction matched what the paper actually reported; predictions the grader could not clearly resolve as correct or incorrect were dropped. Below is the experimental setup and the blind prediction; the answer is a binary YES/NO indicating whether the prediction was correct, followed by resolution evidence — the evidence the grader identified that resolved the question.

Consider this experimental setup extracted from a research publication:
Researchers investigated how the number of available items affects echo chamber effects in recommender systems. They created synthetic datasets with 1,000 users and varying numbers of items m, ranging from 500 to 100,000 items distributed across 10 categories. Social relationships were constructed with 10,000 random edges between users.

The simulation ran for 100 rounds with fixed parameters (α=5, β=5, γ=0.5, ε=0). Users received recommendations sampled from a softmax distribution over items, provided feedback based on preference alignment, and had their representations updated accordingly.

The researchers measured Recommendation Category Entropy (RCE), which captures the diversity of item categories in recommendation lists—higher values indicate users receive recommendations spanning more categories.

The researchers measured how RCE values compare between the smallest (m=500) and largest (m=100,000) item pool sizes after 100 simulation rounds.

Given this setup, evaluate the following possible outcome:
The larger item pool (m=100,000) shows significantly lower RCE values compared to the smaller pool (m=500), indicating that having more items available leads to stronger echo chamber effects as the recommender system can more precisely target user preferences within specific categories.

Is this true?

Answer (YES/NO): NO